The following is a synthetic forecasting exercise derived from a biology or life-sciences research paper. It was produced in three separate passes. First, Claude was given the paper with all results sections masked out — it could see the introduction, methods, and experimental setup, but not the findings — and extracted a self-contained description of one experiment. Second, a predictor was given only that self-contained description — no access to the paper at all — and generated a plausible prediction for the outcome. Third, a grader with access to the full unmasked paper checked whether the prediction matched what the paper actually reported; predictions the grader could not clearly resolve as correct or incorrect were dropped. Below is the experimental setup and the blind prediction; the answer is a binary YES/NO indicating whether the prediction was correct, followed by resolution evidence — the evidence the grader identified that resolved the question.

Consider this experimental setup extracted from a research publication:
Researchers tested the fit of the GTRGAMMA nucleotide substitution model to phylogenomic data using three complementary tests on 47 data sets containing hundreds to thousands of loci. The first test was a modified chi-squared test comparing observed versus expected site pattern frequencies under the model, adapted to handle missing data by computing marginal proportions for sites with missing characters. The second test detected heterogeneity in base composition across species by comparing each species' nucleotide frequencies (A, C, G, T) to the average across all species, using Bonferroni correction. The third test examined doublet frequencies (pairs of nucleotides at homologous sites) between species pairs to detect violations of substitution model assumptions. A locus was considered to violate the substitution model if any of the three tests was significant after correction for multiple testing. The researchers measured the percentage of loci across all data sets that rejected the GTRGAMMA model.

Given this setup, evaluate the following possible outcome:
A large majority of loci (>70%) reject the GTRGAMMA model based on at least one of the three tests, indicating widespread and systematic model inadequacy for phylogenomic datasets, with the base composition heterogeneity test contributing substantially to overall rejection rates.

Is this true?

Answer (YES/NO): NO